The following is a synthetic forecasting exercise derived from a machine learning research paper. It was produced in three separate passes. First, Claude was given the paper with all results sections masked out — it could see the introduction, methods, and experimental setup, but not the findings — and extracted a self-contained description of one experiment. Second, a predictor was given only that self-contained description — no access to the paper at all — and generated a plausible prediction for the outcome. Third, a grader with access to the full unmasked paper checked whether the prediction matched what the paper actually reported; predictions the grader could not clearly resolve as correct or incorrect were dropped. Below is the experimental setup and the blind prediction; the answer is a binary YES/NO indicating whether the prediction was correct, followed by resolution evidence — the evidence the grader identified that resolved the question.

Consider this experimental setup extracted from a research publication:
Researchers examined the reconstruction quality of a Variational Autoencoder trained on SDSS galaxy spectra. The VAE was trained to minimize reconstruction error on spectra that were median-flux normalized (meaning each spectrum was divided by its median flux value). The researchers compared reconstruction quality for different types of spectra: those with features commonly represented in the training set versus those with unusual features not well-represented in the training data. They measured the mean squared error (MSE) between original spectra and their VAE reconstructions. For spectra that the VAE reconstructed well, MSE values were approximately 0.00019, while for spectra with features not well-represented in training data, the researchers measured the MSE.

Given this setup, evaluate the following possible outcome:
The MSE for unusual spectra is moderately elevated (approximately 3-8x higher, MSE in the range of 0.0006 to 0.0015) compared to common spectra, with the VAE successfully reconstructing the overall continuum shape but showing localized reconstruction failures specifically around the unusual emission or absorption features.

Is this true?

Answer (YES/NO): NO